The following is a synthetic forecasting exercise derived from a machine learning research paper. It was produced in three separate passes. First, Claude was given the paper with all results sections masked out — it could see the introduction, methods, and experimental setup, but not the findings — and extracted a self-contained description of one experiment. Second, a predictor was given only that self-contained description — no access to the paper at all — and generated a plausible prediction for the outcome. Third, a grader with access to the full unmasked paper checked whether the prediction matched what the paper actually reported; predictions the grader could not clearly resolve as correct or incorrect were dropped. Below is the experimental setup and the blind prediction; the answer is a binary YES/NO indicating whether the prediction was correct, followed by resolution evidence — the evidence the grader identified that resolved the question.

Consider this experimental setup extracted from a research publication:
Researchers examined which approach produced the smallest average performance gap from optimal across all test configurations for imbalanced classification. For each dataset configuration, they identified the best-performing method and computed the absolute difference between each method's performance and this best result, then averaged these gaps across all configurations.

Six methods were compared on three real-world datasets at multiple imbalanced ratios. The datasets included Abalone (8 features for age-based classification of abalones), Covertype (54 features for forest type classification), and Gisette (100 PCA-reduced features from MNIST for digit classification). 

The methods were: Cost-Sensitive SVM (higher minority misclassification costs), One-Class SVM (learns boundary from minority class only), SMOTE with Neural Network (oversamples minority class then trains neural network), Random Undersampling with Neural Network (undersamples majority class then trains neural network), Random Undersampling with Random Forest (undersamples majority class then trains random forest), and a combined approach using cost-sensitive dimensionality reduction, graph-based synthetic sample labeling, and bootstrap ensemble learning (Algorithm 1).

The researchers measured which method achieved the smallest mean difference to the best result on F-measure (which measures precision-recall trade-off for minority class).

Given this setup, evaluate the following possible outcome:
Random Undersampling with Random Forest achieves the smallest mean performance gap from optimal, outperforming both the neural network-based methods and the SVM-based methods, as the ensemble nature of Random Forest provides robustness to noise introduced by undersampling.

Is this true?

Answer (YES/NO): NO